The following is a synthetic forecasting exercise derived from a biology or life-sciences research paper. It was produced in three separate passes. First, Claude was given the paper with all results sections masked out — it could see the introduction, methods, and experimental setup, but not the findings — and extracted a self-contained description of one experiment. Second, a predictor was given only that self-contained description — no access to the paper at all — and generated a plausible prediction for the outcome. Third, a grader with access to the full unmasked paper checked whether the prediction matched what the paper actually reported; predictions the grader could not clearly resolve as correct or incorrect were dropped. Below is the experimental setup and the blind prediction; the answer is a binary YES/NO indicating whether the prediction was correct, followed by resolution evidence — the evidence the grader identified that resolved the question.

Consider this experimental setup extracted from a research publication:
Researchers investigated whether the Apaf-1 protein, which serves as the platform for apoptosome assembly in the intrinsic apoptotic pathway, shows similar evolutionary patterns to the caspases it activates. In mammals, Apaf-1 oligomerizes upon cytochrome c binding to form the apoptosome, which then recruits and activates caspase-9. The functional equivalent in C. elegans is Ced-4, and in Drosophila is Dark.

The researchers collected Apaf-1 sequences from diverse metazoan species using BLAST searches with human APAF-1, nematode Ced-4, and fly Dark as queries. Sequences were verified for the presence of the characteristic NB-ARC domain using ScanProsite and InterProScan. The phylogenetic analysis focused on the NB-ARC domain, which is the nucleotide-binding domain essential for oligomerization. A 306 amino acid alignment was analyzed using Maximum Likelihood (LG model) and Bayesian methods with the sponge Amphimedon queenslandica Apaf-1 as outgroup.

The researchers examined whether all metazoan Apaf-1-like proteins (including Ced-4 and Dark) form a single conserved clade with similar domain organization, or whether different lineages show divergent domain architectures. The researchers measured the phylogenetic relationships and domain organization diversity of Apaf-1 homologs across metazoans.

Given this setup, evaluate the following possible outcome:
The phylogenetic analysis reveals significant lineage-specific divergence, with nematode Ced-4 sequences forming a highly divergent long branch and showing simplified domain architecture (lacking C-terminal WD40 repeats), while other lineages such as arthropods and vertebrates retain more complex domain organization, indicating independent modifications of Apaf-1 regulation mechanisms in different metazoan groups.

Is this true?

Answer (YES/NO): NO